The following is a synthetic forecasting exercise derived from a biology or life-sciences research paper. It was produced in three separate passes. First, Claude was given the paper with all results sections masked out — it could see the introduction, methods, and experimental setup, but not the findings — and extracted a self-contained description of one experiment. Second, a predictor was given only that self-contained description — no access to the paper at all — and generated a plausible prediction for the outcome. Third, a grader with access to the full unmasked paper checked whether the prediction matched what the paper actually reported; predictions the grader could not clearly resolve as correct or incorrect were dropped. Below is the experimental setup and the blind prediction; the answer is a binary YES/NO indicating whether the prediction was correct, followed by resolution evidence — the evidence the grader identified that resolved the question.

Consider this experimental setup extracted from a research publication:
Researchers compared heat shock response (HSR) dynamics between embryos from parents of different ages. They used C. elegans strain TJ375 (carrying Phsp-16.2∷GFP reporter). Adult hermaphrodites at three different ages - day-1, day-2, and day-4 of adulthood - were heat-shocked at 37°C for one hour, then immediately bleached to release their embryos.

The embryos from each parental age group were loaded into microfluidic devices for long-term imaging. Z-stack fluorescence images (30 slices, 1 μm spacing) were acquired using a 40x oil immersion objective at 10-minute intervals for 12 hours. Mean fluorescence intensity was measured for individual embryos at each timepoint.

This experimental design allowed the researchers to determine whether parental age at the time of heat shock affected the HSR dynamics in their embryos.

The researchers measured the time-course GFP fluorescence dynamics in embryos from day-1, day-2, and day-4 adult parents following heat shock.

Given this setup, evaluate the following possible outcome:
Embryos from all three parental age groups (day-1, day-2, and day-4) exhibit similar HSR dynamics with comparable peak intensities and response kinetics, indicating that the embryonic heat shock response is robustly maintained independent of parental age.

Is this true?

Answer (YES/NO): NO